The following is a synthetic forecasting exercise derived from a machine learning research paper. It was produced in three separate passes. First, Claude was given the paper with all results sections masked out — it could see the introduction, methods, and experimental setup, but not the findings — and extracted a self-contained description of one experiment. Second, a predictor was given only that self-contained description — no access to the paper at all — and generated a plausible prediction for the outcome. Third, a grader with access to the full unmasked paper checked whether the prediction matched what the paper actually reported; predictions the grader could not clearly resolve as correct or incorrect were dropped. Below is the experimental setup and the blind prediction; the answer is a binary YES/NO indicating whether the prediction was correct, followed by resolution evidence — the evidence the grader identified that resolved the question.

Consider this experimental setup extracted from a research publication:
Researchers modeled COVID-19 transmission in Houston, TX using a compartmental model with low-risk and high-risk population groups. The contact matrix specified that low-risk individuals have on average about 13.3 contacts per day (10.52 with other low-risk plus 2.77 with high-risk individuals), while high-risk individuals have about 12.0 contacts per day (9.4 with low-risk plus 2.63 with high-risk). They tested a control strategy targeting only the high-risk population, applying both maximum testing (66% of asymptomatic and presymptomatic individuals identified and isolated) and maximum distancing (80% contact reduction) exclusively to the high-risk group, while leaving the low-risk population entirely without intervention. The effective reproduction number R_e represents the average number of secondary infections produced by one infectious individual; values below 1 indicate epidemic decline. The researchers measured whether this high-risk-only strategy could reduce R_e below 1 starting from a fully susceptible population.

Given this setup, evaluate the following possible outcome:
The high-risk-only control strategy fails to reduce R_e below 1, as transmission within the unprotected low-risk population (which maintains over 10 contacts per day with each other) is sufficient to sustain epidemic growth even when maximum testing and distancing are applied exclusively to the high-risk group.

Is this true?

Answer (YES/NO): YES